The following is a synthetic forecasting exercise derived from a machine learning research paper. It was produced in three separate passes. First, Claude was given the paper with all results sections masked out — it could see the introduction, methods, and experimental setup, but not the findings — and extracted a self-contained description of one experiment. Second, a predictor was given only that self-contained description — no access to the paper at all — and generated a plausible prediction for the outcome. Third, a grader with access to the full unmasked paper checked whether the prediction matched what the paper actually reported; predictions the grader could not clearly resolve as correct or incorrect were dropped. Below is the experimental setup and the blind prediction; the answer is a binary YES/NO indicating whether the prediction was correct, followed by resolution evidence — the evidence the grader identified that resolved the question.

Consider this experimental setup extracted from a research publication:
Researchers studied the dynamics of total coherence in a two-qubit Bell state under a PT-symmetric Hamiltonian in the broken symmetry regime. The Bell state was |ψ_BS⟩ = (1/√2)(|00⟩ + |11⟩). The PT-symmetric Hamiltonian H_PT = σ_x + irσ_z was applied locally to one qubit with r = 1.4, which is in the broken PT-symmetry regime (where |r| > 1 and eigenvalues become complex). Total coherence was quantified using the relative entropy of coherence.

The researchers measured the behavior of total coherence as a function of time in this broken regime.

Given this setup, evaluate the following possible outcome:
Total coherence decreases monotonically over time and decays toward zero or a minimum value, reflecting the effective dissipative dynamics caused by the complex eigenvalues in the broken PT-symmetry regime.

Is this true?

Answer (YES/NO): NO